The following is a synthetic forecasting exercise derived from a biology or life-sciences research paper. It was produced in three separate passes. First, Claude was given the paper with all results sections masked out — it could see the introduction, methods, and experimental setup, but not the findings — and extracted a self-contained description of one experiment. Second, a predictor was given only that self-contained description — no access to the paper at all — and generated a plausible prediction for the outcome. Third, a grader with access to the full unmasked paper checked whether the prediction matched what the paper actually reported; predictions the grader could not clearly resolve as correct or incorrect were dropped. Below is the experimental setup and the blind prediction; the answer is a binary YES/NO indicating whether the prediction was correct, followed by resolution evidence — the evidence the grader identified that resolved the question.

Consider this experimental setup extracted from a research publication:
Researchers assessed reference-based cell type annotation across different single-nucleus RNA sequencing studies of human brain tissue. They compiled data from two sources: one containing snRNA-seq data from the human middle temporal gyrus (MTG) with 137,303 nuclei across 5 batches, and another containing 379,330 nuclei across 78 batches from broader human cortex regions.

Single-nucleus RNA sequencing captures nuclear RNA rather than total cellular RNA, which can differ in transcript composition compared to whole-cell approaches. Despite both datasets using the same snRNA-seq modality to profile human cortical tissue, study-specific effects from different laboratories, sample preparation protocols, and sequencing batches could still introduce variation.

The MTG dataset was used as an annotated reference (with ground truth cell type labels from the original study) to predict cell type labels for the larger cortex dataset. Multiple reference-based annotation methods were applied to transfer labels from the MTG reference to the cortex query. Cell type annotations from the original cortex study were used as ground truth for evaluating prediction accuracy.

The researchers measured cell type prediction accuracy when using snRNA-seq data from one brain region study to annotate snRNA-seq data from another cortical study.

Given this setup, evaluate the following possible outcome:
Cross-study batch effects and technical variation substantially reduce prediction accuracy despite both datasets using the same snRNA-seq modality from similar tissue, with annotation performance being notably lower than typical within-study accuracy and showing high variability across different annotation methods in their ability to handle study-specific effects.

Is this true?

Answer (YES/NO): NO